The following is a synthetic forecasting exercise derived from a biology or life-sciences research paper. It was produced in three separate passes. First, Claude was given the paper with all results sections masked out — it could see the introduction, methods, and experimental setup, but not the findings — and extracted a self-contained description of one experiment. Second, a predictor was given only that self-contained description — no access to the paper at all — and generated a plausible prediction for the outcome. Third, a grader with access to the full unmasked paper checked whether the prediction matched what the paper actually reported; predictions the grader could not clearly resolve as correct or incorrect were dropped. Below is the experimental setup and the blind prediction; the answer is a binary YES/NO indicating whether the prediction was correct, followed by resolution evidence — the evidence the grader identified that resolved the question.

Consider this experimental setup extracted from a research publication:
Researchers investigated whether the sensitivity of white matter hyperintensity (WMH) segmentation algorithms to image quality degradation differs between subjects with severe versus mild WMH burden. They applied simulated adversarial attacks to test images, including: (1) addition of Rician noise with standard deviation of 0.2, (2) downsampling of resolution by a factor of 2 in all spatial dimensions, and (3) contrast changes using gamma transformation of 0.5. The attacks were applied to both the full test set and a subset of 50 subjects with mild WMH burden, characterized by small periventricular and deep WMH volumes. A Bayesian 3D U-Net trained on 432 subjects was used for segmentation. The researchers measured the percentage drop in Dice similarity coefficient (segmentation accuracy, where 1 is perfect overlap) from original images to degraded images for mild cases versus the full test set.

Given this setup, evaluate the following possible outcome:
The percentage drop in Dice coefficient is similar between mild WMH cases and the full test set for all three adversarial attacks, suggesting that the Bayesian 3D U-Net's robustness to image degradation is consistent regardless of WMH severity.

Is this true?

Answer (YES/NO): NO